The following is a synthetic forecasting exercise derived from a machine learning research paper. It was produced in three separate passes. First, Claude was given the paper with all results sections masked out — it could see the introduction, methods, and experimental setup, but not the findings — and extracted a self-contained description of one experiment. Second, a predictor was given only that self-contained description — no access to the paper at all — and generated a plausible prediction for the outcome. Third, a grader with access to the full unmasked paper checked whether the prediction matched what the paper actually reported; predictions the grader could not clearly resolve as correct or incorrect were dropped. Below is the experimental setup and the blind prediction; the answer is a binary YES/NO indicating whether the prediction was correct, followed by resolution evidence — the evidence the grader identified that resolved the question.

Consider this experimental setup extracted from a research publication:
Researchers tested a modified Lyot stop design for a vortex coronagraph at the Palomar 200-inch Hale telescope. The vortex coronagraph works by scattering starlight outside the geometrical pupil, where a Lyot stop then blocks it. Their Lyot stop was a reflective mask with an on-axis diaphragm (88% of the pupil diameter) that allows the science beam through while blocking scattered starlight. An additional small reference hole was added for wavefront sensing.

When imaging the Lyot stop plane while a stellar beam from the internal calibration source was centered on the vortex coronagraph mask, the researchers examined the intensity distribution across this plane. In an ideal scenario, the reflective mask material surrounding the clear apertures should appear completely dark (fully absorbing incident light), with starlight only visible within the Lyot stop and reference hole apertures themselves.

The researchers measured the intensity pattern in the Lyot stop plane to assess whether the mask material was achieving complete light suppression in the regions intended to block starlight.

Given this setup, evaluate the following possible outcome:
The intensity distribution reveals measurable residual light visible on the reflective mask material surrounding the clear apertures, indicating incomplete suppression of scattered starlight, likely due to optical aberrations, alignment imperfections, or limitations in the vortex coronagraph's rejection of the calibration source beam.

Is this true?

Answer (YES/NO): YES